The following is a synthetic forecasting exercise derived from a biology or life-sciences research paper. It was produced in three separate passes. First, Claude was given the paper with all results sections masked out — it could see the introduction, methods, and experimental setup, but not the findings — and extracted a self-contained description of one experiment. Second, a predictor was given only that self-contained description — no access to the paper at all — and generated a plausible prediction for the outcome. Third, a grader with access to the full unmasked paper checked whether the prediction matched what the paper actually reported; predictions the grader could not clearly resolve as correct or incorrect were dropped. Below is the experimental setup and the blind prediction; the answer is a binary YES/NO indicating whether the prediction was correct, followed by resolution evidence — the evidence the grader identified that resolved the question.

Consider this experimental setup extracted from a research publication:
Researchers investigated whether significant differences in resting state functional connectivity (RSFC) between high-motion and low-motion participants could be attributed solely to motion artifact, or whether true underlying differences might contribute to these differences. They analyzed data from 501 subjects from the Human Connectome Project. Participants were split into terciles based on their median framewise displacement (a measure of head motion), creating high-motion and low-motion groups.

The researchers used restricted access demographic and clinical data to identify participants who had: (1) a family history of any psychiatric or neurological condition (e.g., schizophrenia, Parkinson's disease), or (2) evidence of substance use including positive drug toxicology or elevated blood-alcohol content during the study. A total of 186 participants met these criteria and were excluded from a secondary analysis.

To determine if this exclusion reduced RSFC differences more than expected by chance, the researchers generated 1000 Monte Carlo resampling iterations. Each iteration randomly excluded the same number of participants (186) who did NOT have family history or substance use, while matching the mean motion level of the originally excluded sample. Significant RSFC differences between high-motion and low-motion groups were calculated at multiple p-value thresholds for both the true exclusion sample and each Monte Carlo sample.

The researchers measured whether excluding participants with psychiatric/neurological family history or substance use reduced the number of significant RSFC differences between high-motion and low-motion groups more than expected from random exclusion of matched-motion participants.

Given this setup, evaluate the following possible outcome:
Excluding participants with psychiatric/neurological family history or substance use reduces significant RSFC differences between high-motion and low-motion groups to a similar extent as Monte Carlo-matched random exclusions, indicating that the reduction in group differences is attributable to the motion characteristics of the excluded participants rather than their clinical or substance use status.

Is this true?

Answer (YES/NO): NO